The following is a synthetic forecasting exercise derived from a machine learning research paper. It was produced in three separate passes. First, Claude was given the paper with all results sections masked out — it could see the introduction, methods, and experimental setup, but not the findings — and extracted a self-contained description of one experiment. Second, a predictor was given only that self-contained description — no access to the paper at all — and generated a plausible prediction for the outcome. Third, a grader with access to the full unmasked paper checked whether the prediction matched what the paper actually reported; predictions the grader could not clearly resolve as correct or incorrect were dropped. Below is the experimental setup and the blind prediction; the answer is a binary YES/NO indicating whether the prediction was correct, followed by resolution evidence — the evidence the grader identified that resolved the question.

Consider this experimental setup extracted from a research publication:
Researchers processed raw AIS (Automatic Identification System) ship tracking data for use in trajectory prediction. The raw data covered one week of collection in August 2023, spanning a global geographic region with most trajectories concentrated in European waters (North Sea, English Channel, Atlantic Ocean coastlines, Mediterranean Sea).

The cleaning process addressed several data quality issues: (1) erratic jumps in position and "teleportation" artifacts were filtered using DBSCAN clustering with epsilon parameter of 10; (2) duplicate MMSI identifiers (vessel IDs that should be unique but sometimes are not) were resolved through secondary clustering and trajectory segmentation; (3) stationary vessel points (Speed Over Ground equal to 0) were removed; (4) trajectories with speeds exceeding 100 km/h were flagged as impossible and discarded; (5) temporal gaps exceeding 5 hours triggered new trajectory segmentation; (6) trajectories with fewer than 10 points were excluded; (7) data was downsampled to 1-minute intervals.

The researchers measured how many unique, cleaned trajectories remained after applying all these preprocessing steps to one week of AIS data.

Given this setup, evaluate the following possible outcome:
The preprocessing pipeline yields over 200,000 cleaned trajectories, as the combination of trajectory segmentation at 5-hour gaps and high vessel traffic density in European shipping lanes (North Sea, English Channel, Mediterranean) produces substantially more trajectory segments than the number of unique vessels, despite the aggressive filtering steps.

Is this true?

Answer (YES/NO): YES